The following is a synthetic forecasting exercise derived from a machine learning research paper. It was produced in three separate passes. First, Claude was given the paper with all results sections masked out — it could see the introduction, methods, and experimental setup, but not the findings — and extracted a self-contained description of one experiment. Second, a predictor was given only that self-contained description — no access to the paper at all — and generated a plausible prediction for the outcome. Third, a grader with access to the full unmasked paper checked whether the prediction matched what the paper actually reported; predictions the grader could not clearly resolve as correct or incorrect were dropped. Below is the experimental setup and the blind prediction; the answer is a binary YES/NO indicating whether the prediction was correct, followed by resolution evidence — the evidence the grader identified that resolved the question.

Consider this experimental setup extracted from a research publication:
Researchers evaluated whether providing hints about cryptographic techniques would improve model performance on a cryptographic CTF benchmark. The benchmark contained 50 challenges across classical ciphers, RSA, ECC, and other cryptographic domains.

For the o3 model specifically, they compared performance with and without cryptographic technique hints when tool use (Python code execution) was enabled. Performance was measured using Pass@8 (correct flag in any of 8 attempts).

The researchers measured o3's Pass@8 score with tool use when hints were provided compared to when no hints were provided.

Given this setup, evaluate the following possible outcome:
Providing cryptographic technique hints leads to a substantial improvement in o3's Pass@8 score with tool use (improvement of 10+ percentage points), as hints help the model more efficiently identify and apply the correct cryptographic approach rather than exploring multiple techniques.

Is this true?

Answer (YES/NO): NO